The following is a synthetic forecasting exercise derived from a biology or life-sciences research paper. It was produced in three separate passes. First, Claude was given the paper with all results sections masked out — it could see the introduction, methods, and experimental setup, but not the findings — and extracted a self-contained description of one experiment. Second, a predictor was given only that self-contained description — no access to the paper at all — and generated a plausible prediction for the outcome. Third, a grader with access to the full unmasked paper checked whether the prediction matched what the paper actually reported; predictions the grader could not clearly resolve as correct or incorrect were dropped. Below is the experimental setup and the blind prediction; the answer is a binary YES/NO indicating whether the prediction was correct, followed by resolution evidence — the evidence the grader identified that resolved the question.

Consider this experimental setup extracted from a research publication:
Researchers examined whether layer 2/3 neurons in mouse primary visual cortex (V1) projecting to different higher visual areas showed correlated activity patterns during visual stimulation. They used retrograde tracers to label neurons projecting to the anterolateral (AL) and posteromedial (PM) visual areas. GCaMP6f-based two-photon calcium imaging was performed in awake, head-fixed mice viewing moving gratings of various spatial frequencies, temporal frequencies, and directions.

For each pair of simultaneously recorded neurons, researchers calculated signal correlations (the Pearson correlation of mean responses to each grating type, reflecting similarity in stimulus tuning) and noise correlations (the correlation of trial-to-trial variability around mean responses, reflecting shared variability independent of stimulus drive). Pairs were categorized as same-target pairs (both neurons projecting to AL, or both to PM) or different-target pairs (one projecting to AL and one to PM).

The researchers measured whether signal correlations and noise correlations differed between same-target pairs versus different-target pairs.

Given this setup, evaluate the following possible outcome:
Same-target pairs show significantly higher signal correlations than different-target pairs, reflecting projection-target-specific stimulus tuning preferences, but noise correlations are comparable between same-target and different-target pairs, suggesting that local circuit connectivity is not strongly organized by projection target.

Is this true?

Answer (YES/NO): NO